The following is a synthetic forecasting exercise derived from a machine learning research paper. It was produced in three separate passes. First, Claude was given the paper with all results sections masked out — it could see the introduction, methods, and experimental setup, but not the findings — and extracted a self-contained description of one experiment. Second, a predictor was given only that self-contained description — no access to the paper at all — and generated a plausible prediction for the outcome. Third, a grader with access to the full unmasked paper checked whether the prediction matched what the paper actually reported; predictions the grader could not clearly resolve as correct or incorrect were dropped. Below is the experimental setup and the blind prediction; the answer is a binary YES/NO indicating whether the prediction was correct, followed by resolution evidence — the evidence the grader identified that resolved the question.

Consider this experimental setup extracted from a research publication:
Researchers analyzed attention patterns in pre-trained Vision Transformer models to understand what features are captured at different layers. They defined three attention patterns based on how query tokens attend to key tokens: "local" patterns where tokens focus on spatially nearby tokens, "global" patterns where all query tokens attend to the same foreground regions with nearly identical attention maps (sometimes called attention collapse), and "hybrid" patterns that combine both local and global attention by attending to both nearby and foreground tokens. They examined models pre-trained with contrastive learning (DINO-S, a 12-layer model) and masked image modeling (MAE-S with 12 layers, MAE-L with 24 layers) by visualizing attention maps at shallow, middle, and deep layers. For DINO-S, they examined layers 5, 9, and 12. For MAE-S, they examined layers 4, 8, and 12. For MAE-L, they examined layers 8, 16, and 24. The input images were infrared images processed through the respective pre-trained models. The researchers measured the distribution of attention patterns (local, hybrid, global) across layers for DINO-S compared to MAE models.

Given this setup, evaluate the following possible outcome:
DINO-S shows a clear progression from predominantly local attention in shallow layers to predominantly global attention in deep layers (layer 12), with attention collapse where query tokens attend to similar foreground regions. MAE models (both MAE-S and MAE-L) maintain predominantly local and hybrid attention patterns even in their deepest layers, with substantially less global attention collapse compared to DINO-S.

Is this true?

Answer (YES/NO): YES